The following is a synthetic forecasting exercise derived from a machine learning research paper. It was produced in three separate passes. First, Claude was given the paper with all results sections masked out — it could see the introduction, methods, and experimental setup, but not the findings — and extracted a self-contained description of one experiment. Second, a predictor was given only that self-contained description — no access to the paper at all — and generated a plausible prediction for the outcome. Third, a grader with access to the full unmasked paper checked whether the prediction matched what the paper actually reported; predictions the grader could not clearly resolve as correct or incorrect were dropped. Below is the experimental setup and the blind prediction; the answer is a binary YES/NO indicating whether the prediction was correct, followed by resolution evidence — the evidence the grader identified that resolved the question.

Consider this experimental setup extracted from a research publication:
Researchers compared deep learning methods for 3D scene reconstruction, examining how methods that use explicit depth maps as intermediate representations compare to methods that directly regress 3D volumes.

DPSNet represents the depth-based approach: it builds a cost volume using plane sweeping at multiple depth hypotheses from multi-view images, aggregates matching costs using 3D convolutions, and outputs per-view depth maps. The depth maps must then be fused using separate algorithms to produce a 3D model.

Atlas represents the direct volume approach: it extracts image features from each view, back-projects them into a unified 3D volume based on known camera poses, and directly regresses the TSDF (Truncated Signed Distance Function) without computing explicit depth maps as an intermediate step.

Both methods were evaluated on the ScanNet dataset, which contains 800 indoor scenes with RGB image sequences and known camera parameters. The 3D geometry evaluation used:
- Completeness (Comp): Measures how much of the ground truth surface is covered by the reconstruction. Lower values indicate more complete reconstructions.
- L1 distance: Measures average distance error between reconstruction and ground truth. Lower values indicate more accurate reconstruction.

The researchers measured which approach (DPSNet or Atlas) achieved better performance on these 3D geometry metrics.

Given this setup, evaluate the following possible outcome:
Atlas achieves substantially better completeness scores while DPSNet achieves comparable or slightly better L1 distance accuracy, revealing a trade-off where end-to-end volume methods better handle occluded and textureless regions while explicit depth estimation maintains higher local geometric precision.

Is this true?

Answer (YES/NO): NO